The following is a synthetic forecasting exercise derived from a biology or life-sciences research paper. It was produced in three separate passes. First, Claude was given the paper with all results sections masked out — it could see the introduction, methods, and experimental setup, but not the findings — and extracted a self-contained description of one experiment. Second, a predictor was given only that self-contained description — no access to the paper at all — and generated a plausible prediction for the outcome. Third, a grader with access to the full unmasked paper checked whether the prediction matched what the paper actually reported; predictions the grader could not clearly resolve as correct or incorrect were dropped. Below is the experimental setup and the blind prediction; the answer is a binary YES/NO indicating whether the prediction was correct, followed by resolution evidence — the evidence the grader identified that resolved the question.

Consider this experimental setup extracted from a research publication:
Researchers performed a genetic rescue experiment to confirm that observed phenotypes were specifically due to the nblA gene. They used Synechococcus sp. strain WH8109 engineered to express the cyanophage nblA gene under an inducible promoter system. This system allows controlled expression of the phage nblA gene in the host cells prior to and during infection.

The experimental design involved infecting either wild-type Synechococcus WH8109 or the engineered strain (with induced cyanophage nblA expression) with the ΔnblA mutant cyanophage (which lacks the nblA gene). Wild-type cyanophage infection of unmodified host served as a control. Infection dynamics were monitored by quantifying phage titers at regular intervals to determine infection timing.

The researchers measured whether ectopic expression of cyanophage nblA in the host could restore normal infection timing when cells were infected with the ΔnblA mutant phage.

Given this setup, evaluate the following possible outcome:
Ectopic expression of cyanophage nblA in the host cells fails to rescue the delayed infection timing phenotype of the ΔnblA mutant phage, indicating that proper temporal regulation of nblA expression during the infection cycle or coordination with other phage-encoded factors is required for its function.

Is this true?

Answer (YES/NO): NO